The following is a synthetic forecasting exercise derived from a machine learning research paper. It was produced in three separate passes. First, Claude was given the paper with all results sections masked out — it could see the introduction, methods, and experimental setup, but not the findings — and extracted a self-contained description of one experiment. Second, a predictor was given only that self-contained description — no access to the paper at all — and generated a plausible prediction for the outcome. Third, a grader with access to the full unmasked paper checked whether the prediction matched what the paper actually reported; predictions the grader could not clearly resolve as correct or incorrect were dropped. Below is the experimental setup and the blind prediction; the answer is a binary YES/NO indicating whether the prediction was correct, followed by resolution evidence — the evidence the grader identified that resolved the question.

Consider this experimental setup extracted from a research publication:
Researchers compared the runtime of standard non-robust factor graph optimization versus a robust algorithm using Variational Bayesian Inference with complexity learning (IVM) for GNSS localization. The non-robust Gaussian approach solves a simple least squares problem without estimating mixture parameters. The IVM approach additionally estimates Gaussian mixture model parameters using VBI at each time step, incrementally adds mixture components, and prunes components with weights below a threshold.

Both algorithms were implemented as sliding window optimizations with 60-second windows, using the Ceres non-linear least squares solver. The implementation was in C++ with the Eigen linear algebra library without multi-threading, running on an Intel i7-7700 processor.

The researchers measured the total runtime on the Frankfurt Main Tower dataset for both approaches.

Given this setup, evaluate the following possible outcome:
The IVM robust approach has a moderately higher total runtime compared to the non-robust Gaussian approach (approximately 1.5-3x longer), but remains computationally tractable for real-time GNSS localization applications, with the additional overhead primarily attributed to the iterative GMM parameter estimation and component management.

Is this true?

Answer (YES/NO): NO